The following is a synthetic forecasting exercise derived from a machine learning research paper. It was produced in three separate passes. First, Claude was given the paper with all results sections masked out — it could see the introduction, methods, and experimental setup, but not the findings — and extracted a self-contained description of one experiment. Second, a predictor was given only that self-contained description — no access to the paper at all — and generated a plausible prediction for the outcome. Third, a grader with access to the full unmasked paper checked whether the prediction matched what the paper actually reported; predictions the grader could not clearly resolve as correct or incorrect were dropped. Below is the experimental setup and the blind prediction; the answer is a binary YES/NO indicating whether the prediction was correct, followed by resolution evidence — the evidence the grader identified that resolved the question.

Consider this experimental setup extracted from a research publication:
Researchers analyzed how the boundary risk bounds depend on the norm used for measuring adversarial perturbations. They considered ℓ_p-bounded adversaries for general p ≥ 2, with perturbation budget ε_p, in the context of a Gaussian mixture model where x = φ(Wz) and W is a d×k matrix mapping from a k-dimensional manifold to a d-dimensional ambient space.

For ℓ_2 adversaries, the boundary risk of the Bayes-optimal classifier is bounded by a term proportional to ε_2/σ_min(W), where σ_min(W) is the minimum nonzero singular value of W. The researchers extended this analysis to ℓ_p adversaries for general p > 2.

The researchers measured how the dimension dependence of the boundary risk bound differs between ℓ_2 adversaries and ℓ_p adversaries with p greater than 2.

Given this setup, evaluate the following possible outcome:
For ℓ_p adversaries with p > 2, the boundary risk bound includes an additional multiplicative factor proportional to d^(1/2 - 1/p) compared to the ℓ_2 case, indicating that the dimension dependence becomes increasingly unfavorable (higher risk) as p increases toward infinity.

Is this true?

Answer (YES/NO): YES